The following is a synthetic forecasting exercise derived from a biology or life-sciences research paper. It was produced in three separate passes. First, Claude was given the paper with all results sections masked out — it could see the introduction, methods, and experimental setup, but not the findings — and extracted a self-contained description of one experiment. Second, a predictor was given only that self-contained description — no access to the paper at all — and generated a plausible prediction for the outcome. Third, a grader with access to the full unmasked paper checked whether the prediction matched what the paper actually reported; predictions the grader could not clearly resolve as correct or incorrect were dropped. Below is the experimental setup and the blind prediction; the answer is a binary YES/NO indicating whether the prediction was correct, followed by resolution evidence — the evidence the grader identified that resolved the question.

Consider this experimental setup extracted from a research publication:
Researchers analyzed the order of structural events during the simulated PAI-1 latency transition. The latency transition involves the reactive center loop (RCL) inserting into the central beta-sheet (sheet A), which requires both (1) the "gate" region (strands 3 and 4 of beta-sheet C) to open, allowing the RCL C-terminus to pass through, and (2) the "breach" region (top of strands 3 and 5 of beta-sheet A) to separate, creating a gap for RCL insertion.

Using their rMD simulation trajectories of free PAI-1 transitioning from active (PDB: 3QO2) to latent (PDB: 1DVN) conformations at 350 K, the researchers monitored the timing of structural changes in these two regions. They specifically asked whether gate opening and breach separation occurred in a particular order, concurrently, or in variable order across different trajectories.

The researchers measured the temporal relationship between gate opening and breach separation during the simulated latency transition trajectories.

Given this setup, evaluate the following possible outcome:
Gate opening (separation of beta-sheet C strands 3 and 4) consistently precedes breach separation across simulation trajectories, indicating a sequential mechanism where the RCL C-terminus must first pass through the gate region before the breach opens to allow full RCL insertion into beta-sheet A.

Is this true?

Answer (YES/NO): YES